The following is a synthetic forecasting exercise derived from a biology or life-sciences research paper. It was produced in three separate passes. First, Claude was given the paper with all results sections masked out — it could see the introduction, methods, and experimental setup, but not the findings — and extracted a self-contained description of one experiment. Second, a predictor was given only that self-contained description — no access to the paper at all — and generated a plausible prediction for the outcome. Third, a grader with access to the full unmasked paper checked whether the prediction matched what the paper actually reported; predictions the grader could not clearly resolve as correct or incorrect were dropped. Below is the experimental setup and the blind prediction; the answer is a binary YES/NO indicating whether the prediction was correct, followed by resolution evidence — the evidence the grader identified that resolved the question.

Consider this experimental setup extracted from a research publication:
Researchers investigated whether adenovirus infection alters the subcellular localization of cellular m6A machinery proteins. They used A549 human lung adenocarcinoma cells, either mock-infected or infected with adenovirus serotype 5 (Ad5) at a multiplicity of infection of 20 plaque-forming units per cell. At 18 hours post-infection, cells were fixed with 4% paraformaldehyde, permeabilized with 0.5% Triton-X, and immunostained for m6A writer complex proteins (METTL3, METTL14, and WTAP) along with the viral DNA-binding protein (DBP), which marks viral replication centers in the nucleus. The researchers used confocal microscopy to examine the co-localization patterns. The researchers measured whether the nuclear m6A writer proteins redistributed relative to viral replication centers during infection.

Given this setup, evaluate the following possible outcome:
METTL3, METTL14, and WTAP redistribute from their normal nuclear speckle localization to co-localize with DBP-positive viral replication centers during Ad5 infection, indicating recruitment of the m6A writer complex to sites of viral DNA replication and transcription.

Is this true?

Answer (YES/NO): NO